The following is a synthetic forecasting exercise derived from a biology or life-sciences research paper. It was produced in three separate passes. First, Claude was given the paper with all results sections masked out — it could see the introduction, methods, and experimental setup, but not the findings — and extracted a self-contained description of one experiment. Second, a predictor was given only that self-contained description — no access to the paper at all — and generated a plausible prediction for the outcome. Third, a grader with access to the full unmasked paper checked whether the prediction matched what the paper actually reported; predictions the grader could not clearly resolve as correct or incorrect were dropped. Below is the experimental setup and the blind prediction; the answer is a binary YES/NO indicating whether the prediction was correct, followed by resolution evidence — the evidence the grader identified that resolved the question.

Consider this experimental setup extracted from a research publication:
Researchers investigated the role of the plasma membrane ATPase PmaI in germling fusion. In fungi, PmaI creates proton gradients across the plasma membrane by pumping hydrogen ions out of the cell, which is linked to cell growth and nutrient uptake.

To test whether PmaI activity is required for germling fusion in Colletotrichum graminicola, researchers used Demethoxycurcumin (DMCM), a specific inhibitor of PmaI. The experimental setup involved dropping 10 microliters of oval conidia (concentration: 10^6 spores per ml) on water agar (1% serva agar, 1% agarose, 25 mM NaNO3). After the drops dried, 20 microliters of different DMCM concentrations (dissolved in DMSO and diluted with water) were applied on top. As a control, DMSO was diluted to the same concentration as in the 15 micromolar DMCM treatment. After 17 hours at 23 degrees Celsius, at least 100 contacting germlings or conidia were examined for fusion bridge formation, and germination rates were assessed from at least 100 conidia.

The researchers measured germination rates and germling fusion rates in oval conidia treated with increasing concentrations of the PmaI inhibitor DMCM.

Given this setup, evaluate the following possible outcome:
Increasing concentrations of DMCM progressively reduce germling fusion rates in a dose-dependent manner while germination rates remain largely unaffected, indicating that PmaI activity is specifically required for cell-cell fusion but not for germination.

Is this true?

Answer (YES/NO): NO